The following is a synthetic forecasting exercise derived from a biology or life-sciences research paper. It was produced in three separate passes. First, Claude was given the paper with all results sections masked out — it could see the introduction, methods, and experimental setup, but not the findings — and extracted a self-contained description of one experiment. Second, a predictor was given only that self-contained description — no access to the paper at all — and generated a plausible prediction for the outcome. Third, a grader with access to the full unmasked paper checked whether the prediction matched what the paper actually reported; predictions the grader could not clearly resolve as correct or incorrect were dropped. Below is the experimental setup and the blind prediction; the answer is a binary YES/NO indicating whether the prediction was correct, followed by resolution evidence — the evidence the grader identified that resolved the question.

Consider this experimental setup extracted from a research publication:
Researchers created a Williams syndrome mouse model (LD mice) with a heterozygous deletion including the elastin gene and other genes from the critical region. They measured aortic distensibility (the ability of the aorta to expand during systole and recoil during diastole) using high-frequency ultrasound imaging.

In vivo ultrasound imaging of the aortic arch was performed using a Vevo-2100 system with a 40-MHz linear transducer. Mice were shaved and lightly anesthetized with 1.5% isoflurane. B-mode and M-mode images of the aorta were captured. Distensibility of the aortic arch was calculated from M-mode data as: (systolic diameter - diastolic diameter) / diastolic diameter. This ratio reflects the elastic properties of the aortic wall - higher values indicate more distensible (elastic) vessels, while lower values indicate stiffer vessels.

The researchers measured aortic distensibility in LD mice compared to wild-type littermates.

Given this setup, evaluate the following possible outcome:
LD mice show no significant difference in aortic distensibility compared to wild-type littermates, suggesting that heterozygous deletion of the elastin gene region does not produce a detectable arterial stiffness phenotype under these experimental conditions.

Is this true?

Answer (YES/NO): NO